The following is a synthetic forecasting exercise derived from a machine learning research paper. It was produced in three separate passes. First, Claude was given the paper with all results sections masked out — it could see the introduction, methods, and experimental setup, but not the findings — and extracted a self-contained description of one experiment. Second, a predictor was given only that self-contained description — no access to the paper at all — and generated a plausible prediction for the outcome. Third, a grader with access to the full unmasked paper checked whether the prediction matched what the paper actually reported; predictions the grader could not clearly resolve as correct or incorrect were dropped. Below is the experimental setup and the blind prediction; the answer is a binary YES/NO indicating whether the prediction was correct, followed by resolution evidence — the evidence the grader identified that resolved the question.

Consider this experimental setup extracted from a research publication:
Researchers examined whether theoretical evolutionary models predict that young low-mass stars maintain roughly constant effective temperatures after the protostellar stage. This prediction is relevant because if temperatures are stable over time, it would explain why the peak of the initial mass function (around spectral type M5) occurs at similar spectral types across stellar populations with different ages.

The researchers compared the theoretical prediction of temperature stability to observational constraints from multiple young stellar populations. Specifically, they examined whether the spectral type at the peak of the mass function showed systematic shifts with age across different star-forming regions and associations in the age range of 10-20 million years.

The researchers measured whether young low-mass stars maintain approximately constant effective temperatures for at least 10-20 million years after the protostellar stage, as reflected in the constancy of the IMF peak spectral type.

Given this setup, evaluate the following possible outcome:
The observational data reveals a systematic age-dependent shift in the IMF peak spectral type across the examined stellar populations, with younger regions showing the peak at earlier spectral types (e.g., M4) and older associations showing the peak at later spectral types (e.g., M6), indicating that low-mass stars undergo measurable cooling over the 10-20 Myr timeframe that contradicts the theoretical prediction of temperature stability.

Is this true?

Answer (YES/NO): NO